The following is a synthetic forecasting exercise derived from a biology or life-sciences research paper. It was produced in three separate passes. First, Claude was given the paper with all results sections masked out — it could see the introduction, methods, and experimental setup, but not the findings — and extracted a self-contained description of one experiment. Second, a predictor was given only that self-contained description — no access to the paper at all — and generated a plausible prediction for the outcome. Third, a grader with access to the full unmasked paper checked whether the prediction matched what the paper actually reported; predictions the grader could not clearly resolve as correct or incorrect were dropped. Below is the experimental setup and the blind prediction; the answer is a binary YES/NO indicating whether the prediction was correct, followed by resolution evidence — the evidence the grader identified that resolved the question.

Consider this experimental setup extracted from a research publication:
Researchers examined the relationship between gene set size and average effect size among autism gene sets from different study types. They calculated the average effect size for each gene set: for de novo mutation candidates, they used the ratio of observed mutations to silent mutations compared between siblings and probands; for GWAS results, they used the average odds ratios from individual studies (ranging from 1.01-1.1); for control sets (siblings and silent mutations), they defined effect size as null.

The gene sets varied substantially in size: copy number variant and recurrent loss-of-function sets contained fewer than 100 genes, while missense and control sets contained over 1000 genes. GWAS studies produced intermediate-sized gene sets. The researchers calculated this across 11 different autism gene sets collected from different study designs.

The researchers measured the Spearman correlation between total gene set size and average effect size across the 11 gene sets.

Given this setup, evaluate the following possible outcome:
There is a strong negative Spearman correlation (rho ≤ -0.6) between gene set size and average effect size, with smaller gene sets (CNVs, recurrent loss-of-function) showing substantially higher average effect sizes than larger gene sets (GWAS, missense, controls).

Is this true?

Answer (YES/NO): YES